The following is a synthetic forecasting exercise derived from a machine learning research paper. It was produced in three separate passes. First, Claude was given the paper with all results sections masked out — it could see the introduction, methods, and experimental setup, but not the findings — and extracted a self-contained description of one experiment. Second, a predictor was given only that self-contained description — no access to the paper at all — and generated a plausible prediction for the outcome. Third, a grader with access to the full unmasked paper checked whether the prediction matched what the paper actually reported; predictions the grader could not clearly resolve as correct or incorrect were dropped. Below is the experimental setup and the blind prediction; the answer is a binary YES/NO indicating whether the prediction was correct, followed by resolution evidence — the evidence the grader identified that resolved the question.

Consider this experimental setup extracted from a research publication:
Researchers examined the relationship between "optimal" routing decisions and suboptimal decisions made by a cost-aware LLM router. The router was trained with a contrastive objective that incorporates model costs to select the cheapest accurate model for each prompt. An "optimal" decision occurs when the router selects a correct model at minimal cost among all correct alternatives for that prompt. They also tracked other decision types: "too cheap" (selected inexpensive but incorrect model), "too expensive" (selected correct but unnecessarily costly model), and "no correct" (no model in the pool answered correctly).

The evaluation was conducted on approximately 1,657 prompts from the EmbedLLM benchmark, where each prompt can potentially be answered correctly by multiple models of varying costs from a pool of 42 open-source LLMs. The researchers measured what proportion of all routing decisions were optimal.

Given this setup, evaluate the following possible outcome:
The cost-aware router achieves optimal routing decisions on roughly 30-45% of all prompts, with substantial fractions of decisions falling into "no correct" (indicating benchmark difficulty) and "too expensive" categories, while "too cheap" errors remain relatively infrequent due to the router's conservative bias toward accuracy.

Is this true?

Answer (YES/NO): NO